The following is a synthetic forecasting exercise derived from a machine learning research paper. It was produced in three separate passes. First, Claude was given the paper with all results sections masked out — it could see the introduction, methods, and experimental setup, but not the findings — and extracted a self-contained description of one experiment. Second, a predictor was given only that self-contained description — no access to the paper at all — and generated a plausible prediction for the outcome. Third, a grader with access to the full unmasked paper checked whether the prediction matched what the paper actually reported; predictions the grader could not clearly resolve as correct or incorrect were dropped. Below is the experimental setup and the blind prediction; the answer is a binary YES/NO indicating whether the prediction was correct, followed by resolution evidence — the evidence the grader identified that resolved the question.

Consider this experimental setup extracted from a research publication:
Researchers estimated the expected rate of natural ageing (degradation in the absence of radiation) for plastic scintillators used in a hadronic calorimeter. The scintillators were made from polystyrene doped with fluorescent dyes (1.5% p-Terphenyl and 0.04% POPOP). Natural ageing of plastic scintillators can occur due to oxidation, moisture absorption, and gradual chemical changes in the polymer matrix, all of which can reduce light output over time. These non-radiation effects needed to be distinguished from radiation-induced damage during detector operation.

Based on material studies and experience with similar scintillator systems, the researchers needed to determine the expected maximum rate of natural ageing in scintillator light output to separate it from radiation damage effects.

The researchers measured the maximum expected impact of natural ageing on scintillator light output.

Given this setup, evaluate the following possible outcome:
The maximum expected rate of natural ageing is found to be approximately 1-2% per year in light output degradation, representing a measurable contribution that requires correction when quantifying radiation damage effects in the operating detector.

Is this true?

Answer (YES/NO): NO